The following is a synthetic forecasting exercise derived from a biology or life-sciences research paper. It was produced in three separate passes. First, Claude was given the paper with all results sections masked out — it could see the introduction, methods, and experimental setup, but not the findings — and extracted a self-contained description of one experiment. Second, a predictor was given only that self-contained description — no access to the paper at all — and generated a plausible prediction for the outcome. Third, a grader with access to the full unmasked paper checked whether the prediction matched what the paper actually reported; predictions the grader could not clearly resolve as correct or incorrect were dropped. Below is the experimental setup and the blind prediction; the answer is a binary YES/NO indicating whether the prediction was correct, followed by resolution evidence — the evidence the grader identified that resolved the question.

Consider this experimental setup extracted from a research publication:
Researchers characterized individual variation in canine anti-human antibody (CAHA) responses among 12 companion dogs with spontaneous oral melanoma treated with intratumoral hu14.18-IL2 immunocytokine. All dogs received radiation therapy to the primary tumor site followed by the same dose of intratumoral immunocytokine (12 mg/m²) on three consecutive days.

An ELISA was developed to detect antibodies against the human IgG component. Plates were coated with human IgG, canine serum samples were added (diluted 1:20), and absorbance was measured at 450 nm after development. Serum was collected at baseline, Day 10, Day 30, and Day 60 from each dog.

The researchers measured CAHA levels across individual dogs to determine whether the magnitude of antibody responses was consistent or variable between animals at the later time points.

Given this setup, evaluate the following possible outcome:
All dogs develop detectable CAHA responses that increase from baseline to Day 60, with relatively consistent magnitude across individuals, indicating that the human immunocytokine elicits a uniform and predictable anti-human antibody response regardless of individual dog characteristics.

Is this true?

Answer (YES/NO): NO